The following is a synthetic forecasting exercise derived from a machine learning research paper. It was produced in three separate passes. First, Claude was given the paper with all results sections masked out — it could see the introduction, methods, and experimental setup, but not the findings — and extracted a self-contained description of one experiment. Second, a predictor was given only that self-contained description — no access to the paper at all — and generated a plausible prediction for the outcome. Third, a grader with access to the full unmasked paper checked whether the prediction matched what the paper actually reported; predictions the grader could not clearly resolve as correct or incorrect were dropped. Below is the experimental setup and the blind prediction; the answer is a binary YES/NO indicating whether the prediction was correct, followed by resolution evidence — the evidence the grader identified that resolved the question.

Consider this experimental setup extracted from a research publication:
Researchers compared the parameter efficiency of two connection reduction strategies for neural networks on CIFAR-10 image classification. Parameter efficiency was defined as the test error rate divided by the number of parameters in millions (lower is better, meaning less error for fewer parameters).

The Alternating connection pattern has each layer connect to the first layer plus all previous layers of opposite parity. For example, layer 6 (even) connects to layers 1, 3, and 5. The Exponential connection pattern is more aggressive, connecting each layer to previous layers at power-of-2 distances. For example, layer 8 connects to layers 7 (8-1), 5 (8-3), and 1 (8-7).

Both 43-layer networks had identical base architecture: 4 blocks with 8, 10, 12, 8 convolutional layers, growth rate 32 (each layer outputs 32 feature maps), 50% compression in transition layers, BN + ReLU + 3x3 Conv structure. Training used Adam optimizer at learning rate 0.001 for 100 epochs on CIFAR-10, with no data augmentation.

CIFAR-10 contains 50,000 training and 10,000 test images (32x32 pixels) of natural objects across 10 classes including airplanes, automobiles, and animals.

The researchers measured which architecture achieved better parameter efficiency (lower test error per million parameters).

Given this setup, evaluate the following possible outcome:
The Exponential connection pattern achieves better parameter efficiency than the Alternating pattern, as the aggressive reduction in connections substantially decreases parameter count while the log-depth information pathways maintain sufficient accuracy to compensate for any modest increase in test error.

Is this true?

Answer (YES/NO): NO